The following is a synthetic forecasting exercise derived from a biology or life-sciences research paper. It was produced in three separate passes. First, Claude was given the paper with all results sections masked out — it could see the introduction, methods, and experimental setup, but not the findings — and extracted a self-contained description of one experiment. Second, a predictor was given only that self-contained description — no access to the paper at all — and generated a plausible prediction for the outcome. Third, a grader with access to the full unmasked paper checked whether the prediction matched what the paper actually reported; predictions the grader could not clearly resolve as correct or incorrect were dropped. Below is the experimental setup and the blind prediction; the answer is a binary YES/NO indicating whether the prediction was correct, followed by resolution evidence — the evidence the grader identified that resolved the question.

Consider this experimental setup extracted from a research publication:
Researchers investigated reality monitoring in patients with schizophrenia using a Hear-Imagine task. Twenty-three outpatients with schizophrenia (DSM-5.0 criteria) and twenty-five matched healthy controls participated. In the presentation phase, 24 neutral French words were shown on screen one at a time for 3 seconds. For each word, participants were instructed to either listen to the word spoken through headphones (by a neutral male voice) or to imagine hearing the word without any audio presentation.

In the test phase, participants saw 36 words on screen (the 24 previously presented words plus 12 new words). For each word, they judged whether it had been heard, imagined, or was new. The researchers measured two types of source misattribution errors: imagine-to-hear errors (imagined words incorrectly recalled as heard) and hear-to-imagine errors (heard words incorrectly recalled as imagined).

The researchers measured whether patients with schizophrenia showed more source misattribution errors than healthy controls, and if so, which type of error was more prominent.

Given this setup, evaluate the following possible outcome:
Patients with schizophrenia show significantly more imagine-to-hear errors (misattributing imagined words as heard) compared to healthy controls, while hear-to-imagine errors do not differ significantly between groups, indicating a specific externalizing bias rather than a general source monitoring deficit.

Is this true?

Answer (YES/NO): NO